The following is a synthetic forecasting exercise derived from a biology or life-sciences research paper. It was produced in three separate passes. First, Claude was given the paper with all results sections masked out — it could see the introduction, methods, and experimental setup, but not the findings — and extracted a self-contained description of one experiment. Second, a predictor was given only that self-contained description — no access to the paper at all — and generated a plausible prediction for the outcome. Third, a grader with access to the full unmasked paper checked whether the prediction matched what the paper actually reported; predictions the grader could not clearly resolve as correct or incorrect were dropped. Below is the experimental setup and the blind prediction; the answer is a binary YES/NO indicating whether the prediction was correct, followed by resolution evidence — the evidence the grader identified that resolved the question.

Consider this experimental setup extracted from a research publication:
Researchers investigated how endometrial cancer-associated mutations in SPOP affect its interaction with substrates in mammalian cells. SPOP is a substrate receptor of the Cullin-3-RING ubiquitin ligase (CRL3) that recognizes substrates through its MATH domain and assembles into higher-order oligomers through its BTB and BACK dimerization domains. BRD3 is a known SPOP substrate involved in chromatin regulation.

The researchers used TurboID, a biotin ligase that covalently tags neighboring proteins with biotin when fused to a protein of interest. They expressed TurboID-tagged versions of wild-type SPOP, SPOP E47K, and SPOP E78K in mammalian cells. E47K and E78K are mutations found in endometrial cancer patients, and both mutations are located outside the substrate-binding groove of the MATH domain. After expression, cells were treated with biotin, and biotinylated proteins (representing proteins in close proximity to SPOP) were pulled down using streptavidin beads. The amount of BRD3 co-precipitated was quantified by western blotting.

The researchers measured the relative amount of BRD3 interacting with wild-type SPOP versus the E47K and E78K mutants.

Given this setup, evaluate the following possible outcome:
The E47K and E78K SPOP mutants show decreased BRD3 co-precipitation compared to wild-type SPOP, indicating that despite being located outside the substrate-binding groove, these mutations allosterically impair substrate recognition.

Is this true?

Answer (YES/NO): NO